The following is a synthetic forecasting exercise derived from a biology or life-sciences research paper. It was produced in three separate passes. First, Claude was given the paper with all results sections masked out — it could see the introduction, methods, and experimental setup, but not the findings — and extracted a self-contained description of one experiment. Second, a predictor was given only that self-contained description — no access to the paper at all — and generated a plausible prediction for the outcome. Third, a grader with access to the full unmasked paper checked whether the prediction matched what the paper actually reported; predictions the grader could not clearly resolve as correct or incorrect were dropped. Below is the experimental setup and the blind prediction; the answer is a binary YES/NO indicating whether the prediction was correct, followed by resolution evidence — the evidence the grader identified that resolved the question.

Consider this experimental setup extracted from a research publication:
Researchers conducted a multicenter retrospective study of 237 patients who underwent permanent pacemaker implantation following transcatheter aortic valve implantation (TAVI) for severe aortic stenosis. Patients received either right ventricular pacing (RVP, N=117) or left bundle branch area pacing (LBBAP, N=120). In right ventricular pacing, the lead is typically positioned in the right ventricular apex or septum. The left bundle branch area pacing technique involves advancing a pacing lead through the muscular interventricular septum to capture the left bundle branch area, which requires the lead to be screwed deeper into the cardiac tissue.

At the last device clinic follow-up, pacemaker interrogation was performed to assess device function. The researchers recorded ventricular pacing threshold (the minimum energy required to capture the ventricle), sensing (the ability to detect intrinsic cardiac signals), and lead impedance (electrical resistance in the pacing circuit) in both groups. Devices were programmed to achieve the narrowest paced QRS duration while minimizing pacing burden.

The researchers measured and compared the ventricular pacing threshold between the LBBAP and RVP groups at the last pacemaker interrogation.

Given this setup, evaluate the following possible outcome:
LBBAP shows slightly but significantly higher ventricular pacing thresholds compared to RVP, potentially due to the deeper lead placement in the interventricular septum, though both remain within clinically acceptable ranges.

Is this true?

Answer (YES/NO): YES